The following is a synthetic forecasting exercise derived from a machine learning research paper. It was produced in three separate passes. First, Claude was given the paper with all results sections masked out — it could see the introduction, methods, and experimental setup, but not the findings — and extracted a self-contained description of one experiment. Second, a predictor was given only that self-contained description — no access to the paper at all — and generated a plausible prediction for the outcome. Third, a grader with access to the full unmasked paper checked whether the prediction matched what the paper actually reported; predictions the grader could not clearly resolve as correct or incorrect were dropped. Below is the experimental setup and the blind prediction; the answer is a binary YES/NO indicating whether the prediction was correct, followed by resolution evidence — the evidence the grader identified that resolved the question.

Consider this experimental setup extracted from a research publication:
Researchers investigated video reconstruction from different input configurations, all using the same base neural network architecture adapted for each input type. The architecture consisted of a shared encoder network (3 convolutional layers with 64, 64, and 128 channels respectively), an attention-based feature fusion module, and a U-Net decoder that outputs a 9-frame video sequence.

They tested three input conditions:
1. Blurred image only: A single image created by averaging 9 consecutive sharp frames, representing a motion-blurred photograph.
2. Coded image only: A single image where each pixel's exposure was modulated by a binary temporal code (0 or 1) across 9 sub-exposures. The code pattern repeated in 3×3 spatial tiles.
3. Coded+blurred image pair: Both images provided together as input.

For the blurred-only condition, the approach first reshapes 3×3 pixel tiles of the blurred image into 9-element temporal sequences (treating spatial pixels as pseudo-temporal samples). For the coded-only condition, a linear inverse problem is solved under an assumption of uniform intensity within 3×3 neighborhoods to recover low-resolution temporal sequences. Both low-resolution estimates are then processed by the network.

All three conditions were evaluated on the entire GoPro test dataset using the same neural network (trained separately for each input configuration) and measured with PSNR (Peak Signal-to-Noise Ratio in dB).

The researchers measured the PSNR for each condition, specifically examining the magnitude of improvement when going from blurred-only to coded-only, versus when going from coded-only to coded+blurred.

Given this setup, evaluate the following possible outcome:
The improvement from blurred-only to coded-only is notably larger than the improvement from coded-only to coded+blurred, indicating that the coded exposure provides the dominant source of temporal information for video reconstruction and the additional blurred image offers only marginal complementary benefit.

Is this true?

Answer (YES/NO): YES